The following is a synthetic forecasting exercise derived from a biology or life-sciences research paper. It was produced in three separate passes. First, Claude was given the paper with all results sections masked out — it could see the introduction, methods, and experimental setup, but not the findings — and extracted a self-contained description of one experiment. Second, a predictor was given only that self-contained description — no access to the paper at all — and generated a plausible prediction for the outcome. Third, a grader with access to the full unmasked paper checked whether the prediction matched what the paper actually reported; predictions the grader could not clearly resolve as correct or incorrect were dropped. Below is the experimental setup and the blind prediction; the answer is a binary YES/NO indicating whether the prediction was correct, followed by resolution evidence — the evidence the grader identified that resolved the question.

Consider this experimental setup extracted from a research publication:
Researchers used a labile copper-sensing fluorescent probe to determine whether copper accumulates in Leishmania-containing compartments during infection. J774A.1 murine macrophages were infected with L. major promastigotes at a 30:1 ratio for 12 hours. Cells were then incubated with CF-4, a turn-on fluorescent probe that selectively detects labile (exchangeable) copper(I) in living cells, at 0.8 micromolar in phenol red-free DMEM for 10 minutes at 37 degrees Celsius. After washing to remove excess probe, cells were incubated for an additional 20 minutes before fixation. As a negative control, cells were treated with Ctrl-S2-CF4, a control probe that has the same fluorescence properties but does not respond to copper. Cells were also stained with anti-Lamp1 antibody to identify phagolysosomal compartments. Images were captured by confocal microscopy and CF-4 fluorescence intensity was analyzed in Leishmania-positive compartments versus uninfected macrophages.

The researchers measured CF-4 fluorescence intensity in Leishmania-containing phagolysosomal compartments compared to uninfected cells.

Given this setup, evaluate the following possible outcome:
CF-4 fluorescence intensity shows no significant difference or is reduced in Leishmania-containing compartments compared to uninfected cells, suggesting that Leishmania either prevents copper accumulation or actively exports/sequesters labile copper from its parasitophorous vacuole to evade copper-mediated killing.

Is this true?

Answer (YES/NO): NO